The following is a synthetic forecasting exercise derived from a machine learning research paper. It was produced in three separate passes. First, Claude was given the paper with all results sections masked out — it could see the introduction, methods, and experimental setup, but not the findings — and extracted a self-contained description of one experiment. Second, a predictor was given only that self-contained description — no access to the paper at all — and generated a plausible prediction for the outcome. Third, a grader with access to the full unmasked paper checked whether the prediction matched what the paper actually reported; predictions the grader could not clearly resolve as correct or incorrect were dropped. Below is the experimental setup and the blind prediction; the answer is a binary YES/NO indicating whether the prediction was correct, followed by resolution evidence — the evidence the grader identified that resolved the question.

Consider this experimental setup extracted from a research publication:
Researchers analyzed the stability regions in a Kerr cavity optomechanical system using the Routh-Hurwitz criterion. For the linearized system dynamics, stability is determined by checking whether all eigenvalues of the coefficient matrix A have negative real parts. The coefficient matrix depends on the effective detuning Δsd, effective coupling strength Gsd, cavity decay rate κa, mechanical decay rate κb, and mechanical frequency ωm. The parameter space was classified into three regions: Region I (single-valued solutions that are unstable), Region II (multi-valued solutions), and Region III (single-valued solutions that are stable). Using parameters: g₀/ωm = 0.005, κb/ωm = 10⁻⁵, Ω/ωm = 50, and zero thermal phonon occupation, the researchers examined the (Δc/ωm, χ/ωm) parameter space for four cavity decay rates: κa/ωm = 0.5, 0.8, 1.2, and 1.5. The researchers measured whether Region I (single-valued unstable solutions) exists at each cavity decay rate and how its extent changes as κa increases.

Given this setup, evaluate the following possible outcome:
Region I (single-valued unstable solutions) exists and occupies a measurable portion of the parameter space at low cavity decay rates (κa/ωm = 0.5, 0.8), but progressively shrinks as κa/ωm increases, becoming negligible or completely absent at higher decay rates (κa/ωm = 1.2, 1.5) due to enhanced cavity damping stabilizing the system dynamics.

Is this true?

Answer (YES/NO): NO